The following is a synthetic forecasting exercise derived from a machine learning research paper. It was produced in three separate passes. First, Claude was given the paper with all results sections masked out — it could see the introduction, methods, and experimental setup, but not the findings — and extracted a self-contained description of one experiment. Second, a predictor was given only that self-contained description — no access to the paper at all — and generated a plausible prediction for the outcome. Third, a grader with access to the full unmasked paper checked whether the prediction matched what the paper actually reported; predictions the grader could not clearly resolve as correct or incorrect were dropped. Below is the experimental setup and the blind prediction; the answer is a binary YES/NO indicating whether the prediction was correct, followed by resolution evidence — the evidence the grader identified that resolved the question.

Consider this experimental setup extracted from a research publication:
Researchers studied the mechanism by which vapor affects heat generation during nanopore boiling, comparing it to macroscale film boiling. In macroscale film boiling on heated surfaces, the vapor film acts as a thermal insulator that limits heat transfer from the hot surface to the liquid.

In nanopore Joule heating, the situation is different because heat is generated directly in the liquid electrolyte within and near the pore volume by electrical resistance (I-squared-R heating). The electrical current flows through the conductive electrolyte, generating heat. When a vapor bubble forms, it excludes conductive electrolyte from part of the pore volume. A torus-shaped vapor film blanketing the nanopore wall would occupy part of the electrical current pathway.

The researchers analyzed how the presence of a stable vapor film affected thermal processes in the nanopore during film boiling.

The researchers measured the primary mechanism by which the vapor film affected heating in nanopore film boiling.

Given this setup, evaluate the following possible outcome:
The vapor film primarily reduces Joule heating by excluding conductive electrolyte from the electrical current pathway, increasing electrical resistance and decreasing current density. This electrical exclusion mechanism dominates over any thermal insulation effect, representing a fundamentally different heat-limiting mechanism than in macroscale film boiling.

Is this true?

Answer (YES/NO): YES